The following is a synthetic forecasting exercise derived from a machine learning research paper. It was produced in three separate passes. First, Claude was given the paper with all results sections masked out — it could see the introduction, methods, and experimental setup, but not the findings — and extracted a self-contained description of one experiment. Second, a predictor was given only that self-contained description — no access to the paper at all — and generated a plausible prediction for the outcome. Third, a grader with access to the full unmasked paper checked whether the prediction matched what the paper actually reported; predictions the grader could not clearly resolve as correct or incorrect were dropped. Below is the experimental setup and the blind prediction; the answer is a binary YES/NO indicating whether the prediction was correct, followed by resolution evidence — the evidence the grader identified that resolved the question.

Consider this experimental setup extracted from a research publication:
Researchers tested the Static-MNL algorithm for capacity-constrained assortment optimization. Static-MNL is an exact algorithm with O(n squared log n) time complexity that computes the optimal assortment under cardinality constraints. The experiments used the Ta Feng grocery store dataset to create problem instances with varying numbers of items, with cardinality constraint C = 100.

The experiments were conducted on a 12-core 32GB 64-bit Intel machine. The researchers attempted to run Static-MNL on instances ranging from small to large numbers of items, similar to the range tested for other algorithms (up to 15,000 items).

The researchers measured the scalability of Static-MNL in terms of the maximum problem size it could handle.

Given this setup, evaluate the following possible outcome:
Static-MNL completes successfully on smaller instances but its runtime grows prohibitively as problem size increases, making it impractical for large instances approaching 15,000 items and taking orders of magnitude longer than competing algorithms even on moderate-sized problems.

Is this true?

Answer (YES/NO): NO